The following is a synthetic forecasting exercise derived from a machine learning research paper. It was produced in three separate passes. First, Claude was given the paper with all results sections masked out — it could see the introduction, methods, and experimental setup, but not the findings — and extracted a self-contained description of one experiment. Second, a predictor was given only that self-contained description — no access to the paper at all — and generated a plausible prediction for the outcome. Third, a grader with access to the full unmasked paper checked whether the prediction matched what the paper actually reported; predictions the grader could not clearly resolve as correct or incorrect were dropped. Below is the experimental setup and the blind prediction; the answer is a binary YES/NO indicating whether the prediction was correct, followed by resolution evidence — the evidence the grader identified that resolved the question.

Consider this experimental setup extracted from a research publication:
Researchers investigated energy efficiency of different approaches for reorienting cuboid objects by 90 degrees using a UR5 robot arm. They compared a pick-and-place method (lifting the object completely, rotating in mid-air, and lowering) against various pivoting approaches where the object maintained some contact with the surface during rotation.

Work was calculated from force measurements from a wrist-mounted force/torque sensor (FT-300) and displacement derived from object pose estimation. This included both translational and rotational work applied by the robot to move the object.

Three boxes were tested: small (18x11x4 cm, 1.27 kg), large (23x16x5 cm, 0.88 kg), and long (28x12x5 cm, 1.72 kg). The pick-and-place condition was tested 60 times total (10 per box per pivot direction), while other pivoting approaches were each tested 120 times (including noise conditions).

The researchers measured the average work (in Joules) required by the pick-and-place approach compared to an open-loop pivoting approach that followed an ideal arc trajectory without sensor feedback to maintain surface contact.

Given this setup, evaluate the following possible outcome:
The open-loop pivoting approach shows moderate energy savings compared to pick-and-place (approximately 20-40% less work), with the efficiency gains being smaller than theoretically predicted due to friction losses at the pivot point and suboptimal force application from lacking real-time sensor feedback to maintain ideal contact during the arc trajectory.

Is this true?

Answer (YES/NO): NO